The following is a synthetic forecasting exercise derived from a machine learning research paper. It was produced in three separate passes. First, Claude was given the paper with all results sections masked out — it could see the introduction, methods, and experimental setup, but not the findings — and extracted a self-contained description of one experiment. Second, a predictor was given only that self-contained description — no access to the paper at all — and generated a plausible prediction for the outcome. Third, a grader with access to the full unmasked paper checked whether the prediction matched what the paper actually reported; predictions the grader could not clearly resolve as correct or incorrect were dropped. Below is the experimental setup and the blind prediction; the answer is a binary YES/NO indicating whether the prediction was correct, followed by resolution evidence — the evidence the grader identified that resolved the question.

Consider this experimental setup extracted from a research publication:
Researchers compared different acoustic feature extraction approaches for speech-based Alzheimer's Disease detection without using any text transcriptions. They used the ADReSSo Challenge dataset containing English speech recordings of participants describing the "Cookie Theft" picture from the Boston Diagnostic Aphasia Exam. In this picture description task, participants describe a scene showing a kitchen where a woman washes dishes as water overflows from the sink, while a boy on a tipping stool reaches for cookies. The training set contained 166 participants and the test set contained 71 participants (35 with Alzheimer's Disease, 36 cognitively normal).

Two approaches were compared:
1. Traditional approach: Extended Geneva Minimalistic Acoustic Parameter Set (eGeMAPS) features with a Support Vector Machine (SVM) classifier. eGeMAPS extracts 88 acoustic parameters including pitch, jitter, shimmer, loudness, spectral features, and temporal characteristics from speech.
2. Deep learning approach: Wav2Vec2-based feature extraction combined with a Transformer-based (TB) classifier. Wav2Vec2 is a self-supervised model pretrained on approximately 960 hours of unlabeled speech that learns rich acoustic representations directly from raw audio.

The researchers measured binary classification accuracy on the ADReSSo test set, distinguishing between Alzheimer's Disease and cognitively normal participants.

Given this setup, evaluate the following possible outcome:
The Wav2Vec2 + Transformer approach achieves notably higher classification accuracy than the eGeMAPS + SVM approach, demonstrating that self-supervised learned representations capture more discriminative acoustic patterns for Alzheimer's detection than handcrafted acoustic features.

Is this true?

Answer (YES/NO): YES